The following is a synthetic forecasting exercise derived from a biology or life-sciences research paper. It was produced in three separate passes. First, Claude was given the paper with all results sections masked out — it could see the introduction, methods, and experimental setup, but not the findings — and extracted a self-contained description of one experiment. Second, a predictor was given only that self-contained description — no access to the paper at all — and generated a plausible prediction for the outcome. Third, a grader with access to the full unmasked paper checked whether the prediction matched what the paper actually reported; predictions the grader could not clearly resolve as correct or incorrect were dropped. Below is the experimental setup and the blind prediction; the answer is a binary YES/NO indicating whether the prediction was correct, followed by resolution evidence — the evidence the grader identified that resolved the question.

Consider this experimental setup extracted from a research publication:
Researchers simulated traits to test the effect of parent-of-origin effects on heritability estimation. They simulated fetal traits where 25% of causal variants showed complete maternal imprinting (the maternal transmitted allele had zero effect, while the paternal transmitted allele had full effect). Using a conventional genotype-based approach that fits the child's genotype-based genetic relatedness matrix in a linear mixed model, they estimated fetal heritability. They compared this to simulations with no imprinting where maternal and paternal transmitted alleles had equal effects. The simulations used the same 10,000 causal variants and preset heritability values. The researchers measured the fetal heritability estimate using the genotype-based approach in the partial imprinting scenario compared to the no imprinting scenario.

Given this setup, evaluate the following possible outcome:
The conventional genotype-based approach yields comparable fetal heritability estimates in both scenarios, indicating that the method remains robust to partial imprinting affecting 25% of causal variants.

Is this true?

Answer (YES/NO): YES